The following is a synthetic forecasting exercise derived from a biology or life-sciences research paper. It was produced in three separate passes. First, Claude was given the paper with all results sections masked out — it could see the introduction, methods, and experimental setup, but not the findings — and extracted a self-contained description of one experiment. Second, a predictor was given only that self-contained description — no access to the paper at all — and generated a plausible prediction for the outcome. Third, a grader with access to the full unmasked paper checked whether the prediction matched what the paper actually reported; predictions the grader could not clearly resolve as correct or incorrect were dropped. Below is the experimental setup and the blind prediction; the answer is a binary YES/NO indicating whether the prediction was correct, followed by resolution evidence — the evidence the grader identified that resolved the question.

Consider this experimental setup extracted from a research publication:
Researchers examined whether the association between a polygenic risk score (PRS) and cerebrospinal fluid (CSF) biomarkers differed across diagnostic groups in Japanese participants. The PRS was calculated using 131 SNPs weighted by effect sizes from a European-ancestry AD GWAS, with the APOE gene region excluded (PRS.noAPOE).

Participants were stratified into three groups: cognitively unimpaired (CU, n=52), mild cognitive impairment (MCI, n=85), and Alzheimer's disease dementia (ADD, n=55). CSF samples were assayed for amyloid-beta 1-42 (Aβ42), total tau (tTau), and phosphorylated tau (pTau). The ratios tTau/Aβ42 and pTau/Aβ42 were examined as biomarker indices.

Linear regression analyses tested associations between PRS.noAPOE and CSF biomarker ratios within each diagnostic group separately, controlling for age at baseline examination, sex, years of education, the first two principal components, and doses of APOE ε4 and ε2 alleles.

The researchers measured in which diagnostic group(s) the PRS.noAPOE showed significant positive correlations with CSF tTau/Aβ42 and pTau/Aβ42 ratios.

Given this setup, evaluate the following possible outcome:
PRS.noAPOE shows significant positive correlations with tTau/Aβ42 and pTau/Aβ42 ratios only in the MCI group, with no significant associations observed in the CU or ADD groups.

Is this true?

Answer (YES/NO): YES